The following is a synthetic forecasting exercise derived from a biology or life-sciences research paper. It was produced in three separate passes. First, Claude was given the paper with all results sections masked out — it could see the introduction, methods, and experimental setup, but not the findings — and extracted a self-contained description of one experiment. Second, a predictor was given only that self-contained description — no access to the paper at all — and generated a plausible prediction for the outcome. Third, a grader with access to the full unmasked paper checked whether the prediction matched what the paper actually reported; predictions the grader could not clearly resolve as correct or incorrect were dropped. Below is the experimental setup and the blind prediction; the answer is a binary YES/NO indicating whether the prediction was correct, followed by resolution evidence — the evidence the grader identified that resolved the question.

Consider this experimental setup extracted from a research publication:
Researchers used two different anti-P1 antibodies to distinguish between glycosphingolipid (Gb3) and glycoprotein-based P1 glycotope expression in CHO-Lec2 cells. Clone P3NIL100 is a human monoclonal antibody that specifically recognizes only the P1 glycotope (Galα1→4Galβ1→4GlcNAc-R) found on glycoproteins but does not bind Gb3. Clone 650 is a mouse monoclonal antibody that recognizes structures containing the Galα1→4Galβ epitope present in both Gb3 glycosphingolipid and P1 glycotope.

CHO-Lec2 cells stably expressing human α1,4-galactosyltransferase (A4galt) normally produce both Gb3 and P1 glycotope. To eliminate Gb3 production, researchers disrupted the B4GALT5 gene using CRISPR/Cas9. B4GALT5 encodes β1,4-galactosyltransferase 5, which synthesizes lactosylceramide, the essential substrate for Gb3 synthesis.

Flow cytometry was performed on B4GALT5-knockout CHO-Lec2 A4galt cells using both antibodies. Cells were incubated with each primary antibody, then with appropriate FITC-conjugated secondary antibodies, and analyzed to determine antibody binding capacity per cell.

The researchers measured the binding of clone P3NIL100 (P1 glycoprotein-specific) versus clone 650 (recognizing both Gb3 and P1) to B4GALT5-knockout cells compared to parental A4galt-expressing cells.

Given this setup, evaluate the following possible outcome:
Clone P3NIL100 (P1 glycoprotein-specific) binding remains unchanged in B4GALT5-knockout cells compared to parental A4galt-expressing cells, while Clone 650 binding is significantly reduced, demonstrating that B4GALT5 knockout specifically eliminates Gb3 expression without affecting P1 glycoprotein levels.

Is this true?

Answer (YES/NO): NO